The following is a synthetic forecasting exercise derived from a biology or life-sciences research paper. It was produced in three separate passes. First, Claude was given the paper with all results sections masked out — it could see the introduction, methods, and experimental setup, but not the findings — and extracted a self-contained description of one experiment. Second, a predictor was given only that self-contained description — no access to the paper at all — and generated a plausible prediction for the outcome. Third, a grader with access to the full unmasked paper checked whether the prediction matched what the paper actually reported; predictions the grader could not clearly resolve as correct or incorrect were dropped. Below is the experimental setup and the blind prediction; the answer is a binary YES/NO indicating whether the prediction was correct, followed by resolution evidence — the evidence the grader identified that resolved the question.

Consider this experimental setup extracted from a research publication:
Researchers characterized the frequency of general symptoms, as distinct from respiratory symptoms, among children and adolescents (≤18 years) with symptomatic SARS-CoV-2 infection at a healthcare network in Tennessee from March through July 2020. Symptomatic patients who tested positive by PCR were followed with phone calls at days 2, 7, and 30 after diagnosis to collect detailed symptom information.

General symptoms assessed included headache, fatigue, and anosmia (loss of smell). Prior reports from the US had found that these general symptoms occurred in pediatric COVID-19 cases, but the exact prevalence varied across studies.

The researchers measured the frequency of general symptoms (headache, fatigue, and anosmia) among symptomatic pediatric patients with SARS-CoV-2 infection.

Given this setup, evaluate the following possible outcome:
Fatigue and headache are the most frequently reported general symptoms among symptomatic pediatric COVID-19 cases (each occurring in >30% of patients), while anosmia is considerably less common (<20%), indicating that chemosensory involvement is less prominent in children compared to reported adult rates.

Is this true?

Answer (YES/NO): NO